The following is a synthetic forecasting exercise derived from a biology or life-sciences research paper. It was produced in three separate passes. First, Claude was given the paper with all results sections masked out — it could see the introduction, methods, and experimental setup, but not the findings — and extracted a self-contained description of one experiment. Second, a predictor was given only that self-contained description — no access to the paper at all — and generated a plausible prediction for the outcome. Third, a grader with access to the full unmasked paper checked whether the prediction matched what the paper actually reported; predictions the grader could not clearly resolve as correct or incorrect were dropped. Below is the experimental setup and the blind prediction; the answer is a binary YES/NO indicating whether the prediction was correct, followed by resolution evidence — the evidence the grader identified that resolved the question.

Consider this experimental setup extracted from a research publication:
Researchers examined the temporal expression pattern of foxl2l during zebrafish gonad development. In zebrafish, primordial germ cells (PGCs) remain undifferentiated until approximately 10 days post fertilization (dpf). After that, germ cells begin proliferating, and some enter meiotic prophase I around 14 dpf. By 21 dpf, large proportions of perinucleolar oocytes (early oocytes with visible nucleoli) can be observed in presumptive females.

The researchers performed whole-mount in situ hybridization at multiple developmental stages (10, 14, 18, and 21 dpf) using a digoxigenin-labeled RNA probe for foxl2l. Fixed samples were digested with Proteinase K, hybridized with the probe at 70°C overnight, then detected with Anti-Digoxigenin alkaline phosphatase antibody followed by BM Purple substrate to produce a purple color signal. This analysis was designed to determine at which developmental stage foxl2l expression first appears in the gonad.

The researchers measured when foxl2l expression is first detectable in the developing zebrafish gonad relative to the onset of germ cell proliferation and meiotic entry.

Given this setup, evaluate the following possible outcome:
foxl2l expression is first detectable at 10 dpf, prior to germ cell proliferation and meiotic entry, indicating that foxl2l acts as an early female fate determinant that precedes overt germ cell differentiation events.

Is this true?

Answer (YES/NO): NO